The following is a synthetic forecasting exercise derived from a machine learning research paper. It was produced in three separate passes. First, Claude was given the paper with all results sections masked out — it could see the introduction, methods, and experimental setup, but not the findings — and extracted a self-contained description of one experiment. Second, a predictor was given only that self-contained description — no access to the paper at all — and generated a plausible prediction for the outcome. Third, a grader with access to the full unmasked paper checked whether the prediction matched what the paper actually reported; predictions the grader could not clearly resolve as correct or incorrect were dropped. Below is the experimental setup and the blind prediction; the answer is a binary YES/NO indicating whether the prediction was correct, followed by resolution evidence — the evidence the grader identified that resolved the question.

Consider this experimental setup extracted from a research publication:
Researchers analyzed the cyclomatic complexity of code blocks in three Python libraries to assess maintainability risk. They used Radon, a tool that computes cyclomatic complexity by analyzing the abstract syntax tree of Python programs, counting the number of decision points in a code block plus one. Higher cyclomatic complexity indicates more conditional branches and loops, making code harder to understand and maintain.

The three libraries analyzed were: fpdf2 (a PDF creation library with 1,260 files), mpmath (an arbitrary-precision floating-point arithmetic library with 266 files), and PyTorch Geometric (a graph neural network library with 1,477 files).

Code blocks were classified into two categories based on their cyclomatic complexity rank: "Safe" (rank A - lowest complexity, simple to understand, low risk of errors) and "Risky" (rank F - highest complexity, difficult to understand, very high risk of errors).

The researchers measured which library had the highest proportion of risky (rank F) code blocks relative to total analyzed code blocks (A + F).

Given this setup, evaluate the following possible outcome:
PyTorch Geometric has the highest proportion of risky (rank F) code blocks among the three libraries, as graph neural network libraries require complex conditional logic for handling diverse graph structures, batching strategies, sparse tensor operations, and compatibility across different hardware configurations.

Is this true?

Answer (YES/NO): NO